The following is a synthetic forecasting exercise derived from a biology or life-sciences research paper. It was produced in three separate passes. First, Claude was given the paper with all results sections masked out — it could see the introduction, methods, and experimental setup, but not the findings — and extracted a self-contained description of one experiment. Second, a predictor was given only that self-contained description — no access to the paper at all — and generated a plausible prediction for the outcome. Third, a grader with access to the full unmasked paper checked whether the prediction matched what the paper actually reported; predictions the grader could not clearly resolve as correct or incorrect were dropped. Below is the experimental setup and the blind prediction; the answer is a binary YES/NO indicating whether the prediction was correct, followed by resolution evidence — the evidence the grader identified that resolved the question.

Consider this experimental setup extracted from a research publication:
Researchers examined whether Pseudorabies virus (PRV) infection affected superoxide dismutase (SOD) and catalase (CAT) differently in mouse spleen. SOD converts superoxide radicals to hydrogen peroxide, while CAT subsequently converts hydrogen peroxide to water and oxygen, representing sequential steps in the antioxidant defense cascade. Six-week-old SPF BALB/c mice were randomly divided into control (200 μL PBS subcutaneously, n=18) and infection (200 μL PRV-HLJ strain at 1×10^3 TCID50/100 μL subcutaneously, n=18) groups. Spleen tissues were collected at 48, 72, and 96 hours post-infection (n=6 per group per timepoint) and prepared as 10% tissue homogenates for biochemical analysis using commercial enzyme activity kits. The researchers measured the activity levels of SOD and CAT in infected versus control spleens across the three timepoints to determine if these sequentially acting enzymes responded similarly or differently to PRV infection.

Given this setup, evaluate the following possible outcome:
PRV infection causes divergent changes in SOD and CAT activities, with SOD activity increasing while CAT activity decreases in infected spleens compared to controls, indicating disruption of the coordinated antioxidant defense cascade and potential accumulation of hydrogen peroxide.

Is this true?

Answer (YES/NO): NO